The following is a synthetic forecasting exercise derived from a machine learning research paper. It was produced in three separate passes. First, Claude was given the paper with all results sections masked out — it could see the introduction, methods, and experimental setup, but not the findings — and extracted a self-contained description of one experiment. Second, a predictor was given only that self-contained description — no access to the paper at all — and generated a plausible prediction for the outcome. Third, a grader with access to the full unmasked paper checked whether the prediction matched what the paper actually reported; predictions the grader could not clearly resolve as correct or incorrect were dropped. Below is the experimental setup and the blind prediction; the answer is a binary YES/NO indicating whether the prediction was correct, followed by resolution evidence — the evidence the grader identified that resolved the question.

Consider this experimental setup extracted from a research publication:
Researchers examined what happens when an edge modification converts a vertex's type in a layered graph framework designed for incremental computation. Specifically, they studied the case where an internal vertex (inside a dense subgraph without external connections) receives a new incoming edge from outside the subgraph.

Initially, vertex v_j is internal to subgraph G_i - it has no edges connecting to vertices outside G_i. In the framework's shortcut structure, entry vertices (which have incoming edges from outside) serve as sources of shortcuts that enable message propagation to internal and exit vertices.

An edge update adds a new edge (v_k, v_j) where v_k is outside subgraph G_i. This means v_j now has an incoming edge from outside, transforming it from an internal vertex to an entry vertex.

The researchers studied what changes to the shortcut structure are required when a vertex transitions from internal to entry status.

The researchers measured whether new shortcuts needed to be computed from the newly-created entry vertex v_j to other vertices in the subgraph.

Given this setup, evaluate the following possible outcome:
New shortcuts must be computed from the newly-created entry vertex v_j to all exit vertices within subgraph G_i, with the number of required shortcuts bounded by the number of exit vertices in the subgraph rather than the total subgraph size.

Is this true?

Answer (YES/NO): NO